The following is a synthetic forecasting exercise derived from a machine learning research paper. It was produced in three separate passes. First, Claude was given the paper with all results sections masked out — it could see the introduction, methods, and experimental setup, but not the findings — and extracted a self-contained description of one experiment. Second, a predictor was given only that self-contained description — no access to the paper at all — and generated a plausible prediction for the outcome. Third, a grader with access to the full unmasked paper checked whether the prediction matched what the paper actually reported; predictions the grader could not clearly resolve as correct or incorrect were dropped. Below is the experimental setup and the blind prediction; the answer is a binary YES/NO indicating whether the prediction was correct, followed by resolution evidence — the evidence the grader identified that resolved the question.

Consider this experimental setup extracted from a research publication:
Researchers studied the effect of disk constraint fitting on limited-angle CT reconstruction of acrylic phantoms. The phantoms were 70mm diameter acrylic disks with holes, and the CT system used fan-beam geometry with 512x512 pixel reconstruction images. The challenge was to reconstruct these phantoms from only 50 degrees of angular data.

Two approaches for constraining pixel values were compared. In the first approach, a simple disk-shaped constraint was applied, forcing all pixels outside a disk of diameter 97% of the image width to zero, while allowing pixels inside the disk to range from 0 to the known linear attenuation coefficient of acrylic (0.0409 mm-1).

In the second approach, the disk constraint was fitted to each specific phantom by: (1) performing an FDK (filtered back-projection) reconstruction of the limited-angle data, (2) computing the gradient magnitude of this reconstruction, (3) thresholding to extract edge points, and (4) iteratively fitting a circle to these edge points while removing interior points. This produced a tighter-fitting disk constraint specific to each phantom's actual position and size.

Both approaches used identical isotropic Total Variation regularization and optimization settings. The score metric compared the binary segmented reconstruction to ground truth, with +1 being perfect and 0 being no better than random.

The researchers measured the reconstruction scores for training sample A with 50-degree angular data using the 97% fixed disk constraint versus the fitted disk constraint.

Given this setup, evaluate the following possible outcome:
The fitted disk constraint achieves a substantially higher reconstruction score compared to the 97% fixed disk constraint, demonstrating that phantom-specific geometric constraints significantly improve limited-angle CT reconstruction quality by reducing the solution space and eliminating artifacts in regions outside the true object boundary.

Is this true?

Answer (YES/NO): YES